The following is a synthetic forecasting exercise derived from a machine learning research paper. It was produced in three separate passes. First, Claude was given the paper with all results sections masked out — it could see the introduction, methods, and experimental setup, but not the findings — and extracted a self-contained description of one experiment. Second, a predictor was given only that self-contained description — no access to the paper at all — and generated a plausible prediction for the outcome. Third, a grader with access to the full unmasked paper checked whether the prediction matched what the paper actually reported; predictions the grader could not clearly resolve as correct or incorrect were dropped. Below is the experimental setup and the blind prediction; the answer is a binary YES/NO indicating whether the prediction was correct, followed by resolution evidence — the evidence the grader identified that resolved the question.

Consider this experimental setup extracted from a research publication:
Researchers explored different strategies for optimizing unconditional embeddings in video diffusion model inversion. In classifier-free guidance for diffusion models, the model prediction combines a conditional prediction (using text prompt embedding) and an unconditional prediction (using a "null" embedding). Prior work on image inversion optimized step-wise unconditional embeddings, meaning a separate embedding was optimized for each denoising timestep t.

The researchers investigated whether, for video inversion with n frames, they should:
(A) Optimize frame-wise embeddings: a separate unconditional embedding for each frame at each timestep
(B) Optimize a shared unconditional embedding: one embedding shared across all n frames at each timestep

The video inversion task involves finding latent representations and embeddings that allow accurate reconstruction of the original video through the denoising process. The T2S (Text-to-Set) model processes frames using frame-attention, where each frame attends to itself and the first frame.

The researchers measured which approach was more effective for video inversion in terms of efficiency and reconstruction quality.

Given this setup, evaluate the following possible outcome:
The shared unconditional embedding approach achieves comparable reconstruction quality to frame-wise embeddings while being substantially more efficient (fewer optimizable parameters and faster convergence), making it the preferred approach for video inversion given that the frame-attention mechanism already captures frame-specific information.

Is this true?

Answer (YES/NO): YES